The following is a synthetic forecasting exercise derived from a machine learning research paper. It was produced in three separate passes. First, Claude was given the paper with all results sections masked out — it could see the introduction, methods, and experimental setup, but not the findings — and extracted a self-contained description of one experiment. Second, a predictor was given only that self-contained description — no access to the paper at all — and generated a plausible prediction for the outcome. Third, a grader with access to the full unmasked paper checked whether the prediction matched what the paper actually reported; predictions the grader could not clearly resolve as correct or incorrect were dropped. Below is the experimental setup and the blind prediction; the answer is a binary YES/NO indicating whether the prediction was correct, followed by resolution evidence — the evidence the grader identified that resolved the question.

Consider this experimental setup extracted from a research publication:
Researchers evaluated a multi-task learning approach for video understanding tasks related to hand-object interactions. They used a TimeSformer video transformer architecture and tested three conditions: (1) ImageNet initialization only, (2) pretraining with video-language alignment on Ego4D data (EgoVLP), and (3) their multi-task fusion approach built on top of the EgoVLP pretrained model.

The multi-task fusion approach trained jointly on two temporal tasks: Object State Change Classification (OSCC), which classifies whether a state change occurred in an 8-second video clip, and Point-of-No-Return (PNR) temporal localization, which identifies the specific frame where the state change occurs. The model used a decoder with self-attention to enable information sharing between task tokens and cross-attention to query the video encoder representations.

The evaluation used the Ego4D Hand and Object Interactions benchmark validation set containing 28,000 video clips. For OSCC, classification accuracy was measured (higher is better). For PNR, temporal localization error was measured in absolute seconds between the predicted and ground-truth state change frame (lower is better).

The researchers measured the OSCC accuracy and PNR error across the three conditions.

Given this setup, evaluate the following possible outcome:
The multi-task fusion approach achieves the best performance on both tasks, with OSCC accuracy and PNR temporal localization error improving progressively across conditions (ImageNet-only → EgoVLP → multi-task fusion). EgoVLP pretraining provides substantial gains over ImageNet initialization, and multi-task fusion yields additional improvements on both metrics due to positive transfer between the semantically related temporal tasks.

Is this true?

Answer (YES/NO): NO